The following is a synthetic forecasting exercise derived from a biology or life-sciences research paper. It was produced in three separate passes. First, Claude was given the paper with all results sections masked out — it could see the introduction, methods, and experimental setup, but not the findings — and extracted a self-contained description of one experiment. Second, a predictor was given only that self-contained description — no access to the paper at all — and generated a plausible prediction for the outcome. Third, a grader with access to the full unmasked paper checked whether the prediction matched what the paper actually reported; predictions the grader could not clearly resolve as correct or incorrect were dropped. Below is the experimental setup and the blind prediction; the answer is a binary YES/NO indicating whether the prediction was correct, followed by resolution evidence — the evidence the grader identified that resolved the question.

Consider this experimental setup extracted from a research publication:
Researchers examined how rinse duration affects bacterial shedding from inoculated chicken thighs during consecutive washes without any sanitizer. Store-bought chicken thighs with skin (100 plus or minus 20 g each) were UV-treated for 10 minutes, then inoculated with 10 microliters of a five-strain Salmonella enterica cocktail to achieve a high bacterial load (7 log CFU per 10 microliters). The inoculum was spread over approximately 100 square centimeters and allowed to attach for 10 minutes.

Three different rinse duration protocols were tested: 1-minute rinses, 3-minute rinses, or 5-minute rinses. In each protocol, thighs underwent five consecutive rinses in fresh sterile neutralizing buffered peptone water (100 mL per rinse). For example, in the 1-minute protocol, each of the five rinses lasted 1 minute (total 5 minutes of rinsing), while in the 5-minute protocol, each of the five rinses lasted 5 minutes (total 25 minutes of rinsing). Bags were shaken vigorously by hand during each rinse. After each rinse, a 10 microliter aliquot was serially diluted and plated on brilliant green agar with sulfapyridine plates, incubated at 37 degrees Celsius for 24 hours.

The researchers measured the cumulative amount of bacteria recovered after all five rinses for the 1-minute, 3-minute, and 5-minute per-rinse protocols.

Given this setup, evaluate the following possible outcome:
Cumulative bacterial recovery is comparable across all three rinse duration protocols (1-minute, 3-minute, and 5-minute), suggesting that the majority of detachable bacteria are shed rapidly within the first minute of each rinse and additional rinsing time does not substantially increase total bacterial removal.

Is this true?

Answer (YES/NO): YES